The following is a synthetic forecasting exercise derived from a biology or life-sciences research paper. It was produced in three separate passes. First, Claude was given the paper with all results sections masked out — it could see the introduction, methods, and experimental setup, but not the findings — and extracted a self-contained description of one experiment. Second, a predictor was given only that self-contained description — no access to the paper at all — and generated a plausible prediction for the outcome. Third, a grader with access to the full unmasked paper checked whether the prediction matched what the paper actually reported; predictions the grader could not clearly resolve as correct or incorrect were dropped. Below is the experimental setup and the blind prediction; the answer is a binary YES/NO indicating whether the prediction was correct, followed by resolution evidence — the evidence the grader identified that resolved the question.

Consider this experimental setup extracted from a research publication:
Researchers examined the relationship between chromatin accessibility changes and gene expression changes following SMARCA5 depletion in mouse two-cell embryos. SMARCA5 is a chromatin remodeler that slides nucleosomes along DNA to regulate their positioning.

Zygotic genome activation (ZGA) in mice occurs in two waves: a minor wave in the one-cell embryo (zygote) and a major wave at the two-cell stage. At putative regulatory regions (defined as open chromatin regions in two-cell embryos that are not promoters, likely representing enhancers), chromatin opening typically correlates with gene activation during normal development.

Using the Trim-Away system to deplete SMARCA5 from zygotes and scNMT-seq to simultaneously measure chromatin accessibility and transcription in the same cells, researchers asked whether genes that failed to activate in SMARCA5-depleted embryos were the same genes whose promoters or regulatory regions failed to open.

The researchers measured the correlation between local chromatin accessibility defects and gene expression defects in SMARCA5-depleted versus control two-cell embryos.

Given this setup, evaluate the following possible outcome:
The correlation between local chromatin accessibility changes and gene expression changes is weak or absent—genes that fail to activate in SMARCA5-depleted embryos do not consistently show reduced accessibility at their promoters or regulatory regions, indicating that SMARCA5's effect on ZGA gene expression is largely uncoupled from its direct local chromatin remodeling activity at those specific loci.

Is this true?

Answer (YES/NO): NO